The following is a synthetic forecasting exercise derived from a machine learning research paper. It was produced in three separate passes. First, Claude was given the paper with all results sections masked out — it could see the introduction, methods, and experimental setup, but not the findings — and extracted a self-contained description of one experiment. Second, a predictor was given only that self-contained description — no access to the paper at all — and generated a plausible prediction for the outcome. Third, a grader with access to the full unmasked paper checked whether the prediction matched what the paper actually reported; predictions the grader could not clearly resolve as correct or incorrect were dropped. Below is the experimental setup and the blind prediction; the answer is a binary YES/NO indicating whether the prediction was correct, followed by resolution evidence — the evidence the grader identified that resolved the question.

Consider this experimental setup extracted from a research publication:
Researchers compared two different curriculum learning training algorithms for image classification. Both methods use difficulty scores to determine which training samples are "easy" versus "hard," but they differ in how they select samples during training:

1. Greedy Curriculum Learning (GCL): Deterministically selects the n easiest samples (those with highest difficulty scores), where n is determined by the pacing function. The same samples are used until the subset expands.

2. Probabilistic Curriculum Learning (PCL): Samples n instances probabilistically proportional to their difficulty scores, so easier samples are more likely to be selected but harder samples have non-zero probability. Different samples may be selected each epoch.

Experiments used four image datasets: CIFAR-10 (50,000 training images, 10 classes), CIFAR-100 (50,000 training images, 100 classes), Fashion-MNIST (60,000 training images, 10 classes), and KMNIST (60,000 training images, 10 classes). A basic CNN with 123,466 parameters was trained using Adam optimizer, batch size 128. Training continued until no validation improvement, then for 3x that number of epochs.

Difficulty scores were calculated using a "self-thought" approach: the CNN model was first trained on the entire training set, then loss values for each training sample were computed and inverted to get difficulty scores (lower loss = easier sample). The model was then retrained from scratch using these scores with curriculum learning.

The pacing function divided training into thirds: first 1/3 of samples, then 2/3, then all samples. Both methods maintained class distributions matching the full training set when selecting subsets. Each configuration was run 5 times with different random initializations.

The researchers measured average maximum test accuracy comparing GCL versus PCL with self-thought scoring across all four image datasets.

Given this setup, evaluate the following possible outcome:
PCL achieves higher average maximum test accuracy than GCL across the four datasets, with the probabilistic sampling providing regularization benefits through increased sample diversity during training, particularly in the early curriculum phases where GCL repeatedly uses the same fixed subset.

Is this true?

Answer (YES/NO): NO